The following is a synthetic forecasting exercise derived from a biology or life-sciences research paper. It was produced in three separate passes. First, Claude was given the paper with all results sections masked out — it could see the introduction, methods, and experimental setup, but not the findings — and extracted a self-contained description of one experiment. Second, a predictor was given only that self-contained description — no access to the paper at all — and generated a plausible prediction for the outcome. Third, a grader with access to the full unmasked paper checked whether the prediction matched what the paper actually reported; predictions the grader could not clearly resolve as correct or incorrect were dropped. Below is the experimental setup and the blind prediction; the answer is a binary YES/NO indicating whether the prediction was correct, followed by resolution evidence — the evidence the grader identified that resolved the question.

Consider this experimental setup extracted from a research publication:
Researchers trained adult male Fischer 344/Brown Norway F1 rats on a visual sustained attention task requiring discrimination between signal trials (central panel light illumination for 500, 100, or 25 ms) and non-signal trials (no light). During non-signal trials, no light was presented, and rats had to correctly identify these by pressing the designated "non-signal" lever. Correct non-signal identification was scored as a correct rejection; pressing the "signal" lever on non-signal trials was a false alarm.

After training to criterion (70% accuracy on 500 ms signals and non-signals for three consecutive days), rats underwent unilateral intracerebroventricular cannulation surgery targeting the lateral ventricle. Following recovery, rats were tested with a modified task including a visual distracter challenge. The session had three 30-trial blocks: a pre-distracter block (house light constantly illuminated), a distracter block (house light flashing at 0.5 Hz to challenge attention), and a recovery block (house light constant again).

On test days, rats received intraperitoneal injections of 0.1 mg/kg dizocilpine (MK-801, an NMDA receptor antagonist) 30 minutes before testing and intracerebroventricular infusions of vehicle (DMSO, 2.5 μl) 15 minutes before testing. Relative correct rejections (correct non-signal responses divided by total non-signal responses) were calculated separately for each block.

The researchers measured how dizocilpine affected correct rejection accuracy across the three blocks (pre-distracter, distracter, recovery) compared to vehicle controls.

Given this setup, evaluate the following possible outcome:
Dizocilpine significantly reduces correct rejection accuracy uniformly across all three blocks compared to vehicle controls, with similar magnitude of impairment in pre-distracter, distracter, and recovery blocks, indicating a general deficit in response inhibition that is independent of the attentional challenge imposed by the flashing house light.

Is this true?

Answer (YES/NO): NO